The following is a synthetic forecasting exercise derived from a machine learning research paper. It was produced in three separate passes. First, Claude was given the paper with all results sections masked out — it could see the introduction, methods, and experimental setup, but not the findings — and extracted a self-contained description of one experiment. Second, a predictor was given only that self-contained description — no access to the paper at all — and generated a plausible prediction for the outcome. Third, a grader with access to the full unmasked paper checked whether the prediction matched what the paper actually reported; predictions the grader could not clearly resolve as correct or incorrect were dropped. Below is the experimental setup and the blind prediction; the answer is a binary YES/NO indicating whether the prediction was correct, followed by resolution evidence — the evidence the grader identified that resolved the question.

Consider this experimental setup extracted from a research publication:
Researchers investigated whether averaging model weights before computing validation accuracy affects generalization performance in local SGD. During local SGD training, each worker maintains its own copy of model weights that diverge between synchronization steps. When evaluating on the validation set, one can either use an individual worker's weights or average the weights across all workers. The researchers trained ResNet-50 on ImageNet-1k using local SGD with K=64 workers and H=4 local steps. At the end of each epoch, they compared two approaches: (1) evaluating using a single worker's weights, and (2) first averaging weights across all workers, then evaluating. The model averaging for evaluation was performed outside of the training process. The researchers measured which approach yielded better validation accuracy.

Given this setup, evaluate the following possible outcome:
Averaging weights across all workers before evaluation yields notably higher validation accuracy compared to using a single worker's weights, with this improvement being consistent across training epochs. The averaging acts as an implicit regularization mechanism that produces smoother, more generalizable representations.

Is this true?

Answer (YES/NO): NO